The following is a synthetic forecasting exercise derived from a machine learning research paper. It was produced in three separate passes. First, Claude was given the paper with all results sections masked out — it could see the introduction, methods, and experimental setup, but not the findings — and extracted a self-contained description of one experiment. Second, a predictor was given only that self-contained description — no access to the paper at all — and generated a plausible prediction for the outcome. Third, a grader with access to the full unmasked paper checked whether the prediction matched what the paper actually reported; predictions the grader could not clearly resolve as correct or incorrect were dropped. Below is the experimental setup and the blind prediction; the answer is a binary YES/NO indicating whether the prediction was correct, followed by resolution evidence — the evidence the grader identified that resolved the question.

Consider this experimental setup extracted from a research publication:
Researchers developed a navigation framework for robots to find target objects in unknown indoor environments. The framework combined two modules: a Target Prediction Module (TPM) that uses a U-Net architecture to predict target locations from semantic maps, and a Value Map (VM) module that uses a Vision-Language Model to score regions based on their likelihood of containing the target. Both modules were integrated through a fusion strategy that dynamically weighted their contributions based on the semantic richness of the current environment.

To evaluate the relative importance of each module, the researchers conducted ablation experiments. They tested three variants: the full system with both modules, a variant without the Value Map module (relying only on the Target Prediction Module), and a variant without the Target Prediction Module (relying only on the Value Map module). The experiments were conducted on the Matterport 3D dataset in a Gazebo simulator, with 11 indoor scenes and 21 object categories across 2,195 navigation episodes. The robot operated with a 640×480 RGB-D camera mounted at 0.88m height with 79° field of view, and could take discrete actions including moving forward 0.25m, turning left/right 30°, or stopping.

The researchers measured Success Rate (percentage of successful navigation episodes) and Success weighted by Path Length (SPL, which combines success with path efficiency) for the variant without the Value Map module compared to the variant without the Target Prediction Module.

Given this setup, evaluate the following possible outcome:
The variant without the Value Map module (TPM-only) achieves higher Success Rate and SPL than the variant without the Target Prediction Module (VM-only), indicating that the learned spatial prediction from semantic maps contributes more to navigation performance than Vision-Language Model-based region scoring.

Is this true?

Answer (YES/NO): YES